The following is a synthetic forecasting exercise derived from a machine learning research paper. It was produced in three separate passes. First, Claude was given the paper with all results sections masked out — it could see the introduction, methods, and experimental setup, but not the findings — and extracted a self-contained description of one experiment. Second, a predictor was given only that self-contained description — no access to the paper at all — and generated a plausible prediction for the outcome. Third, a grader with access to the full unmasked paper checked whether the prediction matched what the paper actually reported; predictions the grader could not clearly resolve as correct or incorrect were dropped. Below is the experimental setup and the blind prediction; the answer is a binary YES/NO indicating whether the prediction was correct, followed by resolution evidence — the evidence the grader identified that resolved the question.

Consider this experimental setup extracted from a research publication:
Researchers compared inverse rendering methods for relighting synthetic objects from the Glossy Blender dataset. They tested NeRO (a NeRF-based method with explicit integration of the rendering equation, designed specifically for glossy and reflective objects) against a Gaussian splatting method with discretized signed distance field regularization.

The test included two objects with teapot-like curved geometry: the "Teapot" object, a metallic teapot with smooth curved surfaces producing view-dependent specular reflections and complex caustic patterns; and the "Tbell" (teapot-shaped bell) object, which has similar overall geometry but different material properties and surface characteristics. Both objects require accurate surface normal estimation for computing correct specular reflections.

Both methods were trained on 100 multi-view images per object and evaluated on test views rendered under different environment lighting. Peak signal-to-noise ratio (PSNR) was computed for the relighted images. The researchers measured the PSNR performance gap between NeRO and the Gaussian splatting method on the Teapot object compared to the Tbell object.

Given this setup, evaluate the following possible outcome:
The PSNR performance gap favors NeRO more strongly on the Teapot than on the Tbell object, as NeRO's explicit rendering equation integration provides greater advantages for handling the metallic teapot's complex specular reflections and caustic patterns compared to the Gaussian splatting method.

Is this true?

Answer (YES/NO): YES